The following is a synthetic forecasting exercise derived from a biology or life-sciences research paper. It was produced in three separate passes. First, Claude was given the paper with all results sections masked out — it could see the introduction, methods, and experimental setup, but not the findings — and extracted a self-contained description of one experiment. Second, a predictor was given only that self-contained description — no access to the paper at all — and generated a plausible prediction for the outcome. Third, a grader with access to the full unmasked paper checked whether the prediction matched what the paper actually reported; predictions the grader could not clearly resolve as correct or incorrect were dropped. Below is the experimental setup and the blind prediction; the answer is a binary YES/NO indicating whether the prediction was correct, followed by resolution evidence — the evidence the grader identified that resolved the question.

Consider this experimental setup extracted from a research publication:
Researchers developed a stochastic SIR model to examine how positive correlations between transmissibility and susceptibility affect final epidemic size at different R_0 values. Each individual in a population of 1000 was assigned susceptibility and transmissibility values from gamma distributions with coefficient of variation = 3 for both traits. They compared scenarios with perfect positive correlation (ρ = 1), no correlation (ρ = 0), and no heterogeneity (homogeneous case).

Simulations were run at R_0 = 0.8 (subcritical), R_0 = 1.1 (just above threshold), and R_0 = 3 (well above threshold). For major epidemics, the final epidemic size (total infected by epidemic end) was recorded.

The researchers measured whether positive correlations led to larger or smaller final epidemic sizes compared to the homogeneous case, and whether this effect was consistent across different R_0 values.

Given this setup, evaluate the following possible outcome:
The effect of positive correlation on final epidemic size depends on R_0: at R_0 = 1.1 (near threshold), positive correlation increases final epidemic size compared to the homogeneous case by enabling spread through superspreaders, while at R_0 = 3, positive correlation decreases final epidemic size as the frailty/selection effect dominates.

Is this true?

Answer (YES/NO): YES